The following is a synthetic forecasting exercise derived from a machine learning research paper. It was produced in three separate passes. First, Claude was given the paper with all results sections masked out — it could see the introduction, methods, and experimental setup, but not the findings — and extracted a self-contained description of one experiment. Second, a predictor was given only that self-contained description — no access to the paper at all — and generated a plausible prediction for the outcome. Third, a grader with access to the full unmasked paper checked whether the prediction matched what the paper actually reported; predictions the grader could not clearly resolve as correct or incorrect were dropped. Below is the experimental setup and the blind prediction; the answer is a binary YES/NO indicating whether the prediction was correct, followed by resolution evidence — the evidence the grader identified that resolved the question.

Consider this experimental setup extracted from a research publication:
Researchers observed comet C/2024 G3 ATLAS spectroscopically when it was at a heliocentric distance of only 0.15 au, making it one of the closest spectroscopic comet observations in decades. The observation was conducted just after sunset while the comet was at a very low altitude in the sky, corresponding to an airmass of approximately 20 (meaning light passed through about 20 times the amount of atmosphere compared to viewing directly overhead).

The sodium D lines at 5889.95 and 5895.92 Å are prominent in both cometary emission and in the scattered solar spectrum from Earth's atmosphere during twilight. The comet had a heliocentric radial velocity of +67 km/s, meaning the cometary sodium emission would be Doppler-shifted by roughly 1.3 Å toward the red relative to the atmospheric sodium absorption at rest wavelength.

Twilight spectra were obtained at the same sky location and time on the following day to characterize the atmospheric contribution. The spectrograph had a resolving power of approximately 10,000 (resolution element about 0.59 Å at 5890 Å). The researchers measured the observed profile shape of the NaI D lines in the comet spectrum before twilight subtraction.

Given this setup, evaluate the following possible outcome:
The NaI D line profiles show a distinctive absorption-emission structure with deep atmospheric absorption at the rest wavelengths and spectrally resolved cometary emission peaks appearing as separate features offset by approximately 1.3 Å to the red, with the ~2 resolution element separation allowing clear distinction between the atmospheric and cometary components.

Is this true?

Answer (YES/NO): NO